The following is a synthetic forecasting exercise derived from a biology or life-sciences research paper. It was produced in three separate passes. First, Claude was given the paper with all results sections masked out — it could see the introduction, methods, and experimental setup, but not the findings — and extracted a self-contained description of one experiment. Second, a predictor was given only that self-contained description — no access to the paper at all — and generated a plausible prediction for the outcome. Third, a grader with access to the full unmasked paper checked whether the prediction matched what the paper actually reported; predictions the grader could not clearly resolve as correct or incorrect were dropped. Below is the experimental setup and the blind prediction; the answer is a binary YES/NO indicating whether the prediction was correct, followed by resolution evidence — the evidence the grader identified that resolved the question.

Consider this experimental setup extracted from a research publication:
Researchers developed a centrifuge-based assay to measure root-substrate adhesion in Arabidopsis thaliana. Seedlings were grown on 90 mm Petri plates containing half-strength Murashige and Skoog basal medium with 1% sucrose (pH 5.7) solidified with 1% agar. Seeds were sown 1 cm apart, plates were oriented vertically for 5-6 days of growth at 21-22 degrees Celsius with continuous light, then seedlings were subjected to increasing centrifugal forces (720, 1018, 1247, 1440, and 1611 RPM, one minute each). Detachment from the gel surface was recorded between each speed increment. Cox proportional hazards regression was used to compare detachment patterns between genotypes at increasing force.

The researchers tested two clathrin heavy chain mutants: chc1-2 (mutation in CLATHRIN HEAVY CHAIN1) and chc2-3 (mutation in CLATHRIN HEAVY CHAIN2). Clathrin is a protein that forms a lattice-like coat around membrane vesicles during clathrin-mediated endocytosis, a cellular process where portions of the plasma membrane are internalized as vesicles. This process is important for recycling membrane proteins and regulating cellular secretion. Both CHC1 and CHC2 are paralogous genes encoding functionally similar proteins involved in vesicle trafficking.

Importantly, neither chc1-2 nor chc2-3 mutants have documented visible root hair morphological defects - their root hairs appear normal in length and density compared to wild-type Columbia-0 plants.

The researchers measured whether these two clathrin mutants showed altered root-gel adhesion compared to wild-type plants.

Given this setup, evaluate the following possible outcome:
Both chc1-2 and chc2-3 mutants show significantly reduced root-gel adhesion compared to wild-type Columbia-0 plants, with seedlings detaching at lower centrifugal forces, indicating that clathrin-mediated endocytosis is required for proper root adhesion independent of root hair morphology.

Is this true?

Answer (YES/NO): YES